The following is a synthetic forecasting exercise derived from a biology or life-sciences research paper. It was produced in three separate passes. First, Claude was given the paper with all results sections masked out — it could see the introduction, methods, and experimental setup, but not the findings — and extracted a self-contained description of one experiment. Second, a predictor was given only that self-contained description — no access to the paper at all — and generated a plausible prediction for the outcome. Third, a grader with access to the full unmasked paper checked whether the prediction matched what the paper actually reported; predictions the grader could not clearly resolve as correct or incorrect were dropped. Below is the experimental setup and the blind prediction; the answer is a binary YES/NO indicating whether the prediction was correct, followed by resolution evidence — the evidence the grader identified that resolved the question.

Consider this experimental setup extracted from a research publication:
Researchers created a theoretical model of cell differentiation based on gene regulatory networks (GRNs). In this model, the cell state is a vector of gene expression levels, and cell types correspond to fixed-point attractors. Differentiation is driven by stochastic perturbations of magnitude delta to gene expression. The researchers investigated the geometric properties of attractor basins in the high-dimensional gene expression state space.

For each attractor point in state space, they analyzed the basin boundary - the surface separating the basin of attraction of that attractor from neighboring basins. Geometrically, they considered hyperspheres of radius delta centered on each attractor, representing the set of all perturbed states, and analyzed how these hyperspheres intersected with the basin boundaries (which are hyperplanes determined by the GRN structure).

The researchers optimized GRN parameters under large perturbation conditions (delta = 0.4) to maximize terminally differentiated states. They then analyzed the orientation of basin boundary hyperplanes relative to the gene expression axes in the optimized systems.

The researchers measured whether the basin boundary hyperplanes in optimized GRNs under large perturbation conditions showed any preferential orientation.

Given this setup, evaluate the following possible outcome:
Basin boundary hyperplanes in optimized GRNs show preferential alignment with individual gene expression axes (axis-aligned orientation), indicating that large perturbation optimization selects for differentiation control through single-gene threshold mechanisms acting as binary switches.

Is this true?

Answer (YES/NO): YES